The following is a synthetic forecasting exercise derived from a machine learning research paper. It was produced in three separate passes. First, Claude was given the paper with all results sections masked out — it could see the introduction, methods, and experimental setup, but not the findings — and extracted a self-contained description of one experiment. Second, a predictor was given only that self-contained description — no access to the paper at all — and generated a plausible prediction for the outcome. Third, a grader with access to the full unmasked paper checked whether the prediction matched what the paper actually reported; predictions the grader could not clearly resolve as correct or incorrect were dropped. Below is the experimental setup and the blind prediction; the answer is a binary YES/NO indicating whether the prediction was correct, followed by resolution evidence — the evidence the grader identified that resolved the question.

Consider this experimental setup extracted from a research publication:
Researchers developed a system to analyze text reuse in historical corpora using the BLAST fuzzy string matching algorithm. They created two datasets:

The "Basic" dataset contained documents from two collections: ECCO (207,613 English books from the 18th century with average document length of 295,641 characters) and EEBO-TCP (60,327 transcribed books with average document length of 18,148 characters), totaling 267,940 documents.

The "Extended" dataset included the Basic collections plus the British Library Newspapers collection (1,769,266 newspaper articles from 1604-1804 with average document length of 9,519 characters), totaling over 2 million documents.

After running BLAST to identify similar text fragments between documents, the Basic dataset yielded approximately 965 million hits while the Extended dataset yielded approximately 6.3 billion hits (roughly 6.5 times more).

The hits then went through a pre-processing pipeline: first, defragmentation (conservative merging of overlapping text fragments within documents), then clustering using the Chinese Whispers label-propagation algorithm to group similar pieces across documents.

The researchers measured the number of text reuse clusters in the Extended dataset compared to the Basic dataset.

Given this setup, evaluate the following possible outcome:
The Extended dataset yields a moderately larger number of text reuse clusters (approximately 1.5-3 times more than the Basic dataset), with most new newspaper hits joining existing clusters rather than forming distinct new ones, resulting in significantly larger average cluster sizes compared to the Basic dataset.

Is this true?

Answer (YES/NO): YES